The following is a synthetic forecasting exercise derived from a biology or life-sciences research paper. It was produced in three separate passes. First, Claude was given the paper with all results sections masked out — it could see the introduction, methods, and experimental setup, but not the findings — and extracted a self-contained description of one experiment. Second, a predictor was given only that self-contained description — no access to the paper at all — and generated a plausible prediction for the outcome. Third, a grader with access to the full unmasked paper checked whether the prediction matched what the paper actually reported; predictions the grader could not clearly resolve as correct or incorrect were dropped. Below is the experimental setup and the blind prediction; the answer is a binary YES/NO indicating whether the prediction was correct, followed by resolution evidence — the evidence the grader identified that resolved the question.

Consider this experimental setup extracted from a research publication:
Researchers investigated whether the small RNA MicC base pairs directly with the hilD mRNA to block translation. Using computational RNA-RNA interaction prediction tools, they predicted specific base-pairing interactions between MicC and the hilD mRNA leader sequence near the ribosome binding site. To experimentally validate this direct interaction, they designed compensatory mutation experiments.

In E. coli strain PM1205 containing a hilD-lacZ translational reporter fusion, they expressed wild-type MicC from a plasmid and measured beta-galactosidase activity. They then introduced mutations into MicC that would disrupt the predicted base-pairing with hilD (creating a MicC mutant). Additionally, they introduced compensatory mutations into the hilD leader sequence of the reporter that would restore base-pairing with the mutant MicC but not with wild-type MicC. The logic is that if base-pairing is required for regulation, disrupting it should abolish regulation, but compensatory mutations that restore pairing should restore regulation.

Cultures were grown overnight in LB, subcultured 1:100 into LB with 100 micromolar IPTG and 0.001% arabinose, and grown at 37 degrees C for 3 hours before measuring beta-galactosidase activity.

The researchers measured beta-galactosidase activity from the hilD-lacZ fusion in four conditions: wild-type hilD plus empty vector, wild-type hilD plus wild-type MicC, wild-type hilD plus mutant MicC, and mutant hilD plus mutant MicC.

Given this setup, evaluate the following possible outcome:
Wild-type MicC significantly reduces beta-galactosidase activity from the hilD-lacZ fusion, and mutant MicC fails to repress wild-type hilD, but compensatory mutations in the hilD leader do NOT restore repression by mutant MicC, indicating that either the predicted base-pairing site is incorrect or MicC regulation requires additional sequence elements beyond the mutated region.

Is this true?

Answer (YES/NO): NO